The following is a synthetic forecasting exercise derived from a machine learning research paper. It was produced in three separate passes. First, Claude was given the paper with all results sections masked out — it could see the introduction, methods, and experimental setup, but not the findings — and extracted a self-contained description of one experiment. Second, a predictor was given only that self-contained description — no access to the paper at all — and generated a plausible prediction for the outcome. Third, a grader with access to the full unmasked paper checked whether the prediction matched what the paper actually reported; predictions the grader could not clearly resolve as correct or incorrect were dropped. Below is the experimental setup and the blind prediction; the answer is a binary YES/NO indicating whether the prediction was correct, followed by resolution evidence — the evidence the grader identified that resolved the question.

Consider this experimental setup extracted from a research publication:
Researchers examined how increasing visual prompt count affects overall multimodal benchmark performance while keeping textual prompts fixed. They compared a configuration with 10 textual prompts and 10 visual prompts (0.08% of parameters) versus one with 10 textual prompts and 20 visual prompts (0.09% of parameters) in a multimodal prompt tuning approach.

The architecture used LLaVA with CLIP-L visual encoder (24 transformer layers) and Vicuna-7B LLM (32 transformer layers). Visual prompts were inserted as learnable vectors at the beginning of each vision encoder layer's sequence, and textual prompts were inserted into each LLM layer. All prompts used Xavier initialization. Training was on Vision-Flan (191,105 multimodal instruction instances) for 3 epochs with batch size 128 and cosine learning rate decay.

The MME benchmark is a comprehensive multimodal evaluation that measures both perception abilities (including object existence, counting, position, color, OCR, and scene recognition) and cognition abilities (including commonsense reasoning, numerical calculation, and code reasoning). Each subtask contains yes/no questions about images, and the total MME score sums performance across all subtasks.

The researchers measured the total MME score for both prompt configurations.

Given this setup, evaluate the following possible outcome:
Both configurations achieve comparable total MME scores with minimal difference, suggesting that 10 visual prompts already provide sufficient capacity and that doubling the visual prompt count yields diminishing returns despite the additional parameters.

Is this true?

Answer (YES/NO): NO